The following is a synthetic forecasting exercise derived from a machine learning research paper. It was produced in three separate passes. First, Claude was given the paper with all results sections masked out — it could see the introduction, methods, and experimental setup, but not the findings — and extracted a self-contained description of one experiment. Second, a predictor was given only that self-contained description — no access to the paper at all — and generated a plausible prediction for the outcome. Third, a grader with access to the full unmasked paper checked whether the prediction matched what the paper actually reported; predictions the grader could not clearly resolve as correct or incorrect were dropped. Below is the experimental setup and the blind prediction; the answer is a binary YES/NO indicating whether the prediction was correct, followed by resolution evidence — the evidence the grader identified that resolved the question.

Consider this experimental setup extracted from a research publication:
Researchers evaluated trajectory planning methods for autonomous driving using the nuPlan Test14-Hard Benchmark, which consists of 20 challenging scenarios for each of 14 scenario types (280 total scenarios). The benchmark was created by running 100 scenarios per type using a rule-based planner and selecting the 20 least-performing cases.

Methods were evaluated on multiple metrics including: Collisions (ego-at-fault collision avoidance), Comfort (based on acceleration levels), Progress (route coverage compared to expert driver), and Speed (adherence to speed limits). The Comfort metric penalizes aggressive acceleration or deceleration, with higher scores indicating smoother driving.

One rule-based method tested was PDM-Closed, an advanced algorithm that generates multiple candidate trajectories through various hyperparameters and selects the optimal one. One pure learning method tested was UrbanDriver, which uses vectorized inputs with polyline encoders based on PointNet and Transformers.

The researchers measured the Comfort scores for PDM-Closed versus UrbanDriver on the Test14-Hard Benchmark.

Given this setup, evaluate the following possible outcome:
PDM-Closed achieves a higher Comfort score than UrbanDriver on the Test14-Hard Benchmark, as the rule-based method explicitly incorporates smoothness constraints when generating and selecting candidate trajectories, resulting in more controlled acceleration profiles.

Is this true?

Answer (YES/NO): NO